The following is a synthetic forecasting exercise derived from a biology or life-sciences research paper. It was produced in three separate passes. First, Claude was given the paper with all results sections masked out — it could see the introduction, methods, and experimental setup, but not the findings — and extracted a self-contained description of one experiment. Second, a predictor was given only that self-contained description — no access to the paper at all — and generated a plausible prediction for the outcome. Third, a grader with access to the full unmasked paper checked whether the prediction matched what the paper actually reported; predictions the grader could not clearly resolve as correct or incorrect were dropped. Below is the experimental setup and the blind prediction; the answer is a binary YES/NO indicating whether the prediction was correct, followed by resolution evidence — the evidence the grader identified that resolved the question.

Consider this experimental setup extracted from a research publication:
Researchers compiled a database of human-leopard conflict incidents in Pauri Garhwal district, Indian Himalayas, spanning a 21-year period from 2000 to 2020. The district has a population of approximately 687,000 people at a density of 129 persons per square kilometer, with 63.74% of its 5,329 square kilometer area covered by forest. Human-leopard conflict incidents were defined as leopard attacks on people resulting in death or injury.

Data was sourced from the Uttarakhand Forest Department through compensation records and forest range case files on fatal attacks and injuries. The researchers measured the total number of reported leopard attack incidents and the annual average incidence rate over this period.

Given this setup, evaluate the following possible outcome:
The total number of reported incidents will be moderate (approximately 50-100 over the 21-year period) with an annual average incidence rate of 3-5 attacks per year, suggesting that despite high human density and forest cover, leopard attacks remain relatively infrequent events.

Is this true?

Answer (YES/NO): NO